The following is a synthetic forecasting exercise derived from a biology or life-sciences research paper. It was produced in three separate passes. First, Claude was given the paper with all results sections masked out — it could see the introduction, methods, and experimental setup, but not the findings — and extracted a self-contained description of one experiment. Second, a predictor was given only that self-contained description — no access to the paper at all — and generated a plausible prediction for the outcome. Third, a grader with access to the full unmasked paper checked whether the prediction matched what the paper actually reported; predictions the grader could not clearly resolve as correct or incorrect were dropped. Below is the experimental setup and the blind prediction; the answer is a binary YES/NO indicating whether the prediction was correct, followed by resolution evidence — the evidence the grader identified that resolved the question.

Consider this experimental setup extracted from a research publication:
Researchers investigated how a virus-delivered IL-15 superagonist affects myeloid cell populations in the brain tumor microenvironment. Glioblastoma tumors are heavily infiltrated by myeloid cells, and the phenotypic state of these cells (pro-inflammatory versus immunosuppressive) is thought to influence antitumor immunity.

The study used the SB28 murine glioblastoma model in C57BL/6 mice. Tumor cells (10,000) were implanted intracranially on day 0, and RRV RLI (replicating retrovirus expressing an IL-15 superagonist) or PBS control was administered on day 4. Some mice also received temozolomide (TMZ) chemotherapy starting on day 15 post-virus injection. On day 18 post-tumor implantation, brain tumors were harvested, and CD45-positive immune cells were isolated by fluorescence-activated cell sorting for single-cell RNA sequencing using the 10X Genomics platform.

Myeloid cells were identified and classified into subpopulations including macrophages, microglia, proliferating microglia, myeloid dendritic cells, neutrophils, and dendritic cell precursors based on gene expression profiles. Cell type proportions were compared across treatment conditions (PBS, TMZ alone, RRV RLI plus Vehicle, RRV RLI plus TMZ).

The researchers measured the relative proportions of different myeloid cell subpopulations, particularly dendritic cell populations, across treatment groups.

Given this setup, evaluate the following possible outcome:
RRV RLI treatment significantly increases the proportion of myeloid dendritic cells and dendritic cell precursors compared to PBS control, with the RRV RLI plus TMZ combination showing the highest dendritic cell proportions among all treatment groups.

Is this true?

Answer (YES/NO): NO